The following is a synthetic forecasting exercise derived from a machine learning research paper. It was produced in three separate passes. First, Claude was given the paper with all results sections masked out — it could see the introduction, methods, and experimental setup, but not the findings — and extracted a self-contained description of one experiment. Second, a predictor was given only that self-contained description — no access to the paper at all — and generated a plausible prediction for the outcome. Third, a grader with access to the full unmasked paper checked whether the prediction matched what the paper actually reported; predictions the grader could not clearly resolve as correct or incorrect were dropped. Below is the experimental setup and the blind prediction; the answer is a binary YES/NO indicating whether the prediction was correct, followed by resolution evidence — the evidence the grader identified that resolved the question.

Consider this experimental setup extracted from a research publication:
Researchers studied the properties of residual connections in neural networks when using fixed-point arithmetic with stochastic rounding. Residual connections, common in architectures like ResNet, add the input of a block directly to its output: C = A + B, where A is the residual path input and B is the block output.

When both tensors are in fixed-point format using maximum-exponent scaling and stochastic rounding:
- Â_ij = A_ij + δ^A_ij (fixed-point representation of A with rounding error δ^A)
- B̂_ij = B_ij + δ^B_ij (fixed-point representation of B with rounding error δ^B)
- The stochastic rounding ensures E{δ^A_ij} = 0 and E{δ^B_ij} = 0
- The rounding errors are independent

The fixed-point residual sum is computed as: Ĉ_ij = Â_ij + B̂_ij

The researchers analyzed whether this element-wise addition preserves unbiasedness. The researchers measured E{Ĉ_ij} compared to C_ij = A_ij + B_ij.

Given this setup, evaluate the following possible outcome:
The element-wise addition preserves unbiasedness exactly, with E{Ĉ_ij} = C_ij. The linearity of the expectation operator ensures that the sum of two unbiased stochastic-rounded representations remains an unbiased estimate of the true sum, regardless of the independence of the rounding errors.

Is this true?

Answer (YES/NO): YES